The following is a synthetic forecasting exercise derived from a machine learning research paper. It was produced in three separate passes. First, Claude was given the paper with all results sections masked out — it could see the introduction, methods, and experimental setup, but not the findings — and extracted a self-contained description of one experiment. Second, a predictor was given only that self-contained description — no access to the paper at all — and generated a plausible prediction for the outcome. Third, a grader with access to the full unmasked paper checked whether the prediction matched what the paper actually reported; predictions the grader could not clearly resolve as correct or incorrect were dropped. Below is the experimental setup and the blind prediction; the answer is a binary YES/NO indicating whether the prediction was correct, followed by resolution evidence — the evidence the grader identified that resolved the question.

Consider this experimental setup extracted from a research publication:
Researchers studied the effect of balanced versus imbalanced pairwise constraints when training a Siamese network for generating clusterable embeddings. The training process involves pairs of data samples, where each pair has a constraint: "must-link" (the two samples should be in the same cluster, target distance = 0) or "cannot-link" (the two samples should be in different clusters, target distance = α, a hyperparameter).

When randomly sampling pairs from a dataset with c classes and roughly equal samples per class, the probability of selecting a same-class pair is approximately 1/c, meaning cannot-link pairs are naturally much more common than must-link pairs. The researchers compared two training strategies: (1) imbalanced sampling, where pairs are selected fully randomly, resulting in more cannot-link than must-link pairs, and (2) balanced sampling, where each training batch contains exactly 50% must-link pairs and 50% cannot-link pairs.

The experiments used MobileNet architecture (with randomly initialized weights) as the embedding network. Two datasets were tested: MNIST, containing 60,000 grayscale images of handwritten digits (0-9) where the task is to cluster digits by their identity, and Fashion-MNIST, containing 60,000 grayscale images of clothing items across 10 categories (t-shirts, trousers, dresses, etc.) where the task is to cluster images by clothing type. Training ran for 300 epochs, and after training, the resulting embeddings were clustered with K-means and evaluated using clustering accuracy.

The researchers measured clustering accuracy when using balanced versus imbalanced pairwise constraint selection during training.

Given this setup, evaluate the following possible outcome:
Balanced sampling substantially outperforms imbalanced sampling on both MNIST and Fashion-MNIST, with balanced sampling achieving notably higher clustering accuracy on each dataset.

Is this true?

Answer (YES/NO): YES